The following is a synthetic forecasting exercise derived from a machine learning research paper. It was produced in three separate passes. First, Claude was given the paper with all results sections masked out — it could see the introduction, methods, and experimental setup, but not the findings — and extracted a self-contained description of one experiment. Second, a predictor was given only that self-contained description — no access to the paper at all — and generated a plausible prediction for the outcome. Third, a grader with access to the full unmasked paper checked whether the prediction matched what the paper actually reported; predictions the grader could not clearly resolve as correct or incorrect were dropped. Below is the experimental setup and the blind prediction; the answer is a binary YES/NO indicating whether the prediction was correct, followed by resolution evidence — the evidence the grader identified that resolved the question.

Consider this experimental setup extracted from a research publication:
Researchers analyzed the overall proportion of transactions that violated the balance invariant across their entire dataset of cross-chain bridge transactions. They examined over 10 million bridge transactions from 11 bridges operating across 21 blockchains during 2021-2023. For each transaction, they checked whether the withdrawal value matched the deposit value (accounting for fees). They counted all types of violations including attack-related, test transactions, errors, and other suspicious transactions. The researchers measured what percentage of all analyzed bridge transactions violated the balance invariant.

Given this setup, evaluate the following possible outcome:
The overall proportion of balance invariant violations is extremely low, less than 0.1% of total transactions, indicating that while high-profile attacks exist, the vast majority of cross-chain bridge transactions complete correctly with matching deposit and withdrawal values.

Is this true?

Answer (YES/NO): YES